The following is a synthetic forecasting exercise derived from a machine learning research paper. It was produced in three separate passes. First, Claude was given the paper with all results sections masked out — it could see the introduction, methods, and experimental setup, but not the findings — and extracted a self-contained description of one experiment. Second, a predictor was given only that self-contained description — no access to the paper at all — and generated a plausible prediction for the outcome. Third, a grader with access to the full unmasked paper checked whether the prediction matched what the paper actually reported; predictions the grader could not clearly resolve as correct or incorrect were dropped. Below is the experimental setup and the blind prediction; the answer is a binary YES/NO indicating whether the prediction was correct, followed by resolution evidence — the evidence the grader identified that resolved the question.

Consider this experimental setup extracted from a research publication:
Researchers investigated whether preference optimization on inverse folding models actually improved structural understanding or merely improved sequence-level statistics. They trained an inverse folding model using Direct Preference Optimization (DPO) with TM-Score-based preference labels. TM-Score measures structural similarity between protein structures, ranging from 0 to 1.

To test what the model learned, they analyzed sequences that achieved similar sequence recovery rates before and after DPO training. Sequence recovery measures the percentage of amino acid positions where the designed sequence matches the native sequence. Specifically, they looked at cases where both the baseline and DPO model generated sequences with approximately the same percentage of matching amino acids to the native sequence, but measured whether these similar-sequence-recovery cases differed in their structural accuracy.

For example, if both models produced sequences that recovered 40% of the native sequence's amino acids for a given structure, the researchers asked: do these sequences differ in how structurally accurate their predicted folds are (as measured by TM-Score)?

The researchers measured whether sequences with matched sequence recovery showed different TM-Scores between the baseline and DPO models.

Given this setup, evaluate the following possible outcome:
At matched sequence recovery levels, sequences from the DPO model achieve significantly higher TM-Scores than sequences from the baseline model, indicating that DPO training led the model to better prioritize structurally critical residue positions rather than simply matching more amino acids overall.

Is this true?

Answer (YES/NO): YES